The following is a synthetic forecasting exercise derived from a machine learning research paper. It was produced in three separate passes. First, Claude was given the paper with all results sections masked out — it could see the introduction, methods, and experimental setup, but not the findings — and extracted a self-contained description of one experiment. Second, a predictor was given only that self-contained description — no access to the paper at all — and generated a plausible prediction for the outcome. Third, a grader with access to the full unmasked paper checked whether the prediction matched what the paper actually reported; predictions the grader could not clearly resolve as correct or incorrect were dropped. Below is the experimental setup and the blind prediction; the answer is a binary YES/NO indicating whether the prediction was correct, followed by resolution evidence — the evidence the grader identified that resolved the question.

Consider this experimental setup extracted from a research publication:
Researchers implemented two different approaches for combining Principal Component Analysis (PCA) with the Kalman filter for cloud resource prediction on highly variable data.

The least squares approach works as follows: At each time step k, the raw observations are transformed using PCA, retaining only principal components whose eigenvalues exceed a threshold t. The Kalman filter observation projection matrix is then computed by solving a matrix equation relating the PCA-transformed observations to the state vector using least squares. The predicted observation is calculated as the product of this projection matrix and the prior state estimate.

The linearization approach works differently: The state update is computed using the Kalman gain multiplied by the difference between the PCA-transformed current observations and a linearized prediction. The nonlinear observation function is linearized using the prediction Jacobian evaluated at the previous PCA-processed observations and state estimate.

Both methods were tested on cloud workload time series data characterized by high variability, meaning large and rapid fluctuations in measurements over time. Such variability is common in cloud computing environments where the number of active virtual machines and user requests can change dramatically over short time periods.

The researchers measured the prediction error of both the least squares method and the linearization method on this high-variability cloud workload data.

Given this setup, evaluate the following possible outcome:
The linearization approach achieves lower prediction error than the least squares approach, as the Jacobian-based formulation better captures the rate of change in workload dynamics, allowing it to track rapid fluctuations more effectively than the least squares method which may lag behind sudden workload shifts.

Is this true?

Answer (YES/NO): YES